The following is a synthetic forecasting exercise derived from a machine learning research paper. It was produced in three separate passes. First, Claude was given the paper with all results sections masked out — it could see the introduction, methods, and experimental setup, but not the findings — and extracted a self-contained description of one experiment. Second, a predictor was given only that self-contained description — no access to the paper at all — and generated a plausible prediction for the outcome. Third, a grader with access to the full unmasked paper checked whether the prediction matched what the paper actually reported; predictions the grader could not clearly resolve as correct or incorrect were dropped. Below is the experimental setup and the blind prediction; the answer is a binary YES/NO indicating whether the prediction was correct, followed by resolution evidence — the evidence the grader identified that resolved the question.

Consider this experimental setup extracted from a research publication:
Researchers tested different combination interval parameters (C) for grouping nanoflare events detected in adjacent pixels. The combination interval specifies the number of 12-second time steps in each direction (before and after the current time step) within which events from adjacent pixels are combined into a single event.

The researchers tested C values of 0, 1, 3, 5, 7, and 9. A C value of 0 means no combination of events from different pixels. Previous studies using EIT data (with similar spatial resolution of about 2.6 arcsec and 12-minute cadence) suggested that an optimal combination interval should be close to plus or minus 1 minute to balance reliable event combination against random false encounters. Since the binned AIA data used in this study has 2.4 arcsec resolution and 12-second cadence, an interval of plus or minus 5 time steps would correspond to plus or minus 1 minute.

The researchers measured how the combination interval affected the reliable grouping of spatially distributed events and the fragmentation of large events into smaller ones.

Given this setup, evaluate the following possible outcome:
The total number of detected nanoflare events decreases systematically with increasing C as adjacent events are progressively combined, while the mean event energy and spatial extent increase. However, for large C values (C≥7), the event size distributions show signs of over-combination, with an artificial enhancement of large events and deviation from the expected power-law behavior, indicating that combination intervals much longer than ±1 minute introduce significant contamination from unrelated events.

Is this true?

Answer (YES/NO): NO